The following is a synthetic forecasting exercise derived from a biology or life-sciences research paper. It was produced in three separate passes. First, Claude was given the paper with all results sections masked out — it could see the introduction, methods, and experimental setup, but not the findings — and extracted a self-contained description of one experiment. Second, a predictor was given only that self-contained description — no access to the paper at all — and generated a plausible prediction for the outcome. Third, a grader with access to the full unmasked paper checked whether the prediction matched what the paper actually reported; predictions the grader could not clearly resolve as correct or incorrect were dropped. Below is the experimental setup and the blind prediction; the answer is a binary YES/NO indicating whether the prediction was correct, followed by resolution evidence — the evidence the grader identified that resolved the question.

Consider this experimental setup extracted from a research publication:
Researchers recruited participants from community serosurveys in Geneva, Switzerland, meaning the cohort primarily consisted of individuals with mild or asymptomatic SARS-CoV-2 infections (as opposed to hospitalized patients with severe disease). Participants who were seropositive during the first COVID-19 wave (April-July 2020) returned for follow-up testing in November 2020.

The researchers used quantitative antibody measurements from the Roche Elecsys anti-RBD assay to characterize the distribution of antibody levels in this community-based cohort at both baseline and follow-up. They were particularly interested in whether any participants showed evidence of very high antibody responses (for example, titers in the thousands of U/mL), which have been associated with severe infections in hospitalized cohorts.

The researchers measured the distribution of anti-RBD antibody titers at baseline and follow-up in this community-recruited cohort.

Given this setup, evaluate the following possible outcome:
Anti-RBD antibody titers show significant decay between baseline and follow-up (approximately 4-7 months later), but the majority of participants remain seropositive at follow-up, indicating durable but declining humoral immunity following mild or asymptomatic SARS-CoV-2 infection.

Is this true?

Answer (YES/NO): NO